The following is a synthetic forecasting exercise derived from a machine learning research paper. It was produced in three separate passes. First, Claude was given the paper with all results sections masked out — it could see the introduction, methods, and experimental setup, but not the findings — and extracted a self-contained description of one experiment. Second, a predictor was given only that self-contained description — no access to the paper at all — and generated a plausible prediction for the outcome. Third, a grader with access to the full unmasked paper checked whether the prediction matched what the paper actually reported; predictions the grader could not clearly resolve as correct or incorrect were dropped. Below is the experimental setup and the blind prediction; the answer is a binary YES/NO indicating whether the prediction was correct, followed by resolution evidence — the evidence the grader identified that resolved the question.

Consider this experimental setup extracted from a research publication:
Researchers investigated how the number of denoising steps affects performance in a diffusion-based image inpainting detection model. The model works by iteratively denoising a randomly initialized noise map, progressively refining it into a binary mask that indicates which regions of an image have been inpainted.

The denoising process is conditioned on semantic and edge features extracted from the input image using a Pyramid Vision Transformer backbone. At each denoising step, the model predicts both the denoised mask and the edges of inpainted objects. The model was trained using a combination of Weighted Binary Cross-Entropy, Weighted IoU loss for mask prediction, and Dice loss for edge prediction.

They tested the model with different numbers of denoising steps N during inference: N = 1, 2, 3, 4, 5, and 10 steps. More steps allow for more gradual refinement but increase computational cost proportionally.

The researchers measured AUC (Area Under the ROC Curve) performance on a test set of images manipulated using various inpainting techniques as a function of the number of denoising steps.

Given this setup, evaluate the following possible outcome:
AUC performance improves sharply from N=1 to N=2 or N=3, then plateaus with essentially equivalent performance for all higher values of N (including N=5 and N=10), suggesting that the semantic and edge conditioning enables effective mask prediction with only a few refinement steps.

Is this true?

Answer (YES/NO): NO